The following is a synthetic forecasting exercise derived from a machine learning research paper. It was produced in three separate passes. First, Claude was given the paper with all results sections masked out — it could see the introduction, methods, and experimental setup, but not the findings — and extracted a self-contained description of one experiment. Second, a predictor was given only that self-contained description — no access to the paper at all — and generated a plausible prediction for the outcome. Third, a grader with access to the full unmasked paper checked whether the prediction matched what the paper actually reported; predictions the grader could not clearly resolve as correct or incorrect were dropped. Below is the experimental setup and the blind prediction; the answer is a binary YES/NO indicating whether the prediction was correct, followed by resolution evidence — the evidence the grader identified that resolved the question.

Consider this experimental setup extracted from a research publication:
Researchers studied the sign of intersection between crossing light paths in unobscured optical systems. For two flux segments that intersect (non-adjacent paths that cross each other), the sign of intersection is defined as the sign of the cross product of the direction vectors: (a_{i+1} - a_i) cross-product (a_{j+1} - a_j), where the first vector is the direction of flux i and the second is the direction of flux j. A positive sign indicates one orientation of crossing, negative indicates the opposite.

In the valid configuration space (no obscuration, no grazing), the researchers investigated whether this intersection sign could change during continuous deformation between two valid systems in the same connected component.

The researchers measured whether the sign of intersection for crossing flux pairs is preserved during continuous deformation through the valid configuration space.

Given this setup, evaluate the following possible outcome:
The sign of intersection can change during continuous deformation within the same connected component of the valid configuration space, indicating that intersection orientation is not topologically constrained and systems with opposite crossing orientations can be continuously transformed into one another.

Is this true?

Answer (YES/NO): NO